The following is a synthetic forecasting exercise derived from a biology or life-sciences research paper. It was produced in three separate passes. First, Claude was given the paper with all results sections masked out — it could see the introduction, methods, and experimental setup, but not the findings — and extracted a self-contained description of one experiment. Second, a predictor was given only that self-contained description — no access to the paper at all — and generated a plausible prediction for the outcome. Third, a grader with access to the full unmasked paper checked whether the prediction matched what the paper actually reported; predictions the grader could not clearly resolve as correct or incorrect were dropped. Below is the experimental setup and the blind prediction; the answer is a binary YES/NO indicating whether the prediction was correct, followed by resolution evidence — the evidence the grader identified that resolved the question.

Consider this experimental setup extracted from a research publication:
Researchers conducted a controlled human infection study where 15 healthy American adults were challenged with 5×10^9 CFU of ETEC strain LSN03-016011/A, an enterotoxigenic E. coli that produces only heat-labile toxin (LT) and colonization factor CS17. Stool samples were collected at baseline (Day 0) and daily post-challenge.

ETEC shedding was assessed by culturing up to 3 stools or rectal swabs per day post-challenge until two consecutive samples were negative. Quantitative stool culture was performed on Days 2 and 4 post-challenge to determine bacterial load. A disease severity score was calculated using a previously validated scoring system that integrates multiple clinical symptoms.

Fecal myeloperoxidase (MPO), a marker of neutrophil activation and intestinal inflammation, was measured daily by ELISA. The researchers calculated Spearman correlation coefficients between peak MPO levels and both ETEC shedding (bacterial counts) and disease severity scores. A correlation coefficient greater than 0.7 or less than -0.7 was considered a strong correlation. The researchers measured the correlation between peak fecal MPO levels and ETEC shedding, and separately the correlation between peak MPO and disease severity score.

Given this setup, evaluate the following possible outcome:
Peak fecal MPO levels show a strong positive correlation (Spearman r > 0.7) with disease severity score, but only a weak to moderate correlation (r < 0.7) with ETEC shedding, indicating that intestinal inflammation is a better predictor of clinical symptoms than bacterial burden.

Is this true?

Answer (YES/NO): NO